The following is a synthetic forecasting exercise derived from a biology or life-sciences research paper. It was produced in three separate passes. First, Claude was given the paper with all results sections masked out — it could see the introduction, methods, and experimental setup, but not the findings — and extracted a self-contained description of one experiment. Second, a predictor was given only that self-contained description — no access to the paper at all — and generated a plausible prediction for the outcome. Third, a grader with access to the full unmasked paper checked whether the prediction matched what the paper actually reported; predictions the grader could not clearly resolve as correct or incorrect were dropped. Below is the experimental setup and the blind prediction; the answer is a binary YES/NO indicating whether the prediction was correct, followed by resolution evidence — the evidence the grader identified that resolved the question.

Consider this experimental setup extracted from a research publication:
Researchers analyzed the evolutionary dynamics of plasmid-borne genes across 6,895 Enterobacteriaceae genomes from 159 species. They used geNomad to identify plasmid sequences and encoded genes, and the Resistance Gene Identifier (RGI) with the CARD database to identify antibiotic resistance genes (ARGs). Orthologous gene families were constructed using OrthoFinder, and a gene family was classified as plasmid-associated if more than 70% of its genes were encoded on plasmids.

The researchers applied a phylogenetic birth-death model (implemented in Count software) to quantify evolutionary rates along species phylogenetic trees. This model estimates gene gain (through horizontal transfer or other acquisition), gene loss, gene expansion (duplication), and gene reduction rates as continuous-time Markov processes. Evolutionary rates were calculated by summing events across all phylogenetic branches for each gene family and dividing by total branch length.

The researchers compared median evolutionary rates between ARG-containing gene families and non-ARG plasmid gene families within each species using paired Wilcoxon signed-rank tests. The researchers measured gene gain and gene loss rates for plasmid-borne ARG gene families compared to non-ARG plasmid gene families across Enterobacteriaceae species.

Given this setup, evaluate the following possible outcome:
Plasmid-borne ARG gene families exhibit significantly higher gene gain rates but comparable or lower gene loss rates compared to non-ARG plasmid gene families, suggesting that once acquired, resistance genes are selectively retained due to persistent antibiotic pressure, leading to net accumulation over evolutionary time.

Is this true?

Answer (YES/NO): NO